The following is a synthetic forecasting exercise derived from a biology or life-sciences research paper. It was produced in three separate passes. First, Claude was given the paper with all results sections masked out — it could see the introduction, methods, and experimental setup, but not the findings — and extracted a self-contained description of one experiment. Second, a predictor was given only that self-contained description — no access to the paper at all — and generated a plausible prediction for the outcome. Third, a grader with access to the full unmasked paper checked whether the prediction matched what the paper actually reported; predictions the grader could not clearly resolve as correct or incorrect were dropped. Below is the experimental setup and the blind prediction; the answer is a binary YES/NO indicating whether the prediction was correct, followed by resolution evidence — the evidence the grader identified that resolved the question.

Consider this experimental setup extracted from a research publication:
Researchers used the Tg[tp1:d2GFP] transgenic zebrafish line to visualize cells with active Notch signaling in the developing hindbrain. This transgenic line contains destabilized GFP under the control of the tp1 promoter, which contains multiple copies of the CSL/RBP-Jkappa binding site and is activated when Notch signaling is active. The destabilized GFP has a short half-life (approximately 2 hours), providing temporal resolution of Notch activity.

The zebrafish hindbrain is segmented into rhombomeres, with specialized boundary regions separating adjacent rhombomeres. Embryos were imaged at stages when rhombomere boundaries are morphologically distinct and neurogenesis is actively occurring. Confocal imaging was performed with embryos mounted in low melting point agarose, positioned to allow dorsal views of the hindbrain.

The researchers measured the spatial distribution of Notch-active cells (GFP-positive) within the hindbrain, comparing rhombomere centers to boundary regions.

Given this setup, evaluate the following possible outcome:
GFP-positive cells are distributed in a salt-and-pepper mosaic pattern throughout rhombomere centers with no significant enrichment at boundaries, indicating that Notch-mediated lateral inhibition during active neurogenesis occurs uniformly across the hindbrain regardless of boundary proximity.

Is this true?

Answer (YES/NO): NO